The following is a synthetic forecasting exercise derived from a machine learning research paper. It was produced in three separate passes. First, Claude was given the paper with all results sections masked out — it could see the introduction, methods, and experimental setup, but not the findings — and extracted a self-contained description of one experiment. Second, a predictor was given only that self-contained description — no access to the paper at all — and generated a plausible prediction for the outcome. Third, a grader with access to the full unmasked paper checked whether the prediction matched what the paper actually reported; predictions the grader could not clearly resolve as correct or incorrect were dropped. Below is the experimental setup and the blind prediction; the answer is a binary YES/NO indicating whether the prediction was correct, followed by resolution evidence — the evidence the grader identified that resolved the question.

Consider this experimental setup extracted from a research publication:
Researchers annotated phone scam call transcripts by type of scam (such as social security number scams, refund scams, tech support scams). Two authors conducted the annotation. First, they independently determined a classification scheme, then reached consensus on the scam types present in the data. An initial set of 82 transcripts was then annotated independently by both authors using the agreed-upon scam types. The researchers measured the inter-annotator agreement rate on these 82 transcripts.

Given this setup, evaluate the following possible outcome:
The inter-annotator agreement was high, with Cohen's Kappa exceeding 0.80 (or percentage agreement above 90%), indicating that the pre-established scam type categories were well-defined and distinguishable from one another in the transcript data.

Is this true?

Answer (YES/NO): NO